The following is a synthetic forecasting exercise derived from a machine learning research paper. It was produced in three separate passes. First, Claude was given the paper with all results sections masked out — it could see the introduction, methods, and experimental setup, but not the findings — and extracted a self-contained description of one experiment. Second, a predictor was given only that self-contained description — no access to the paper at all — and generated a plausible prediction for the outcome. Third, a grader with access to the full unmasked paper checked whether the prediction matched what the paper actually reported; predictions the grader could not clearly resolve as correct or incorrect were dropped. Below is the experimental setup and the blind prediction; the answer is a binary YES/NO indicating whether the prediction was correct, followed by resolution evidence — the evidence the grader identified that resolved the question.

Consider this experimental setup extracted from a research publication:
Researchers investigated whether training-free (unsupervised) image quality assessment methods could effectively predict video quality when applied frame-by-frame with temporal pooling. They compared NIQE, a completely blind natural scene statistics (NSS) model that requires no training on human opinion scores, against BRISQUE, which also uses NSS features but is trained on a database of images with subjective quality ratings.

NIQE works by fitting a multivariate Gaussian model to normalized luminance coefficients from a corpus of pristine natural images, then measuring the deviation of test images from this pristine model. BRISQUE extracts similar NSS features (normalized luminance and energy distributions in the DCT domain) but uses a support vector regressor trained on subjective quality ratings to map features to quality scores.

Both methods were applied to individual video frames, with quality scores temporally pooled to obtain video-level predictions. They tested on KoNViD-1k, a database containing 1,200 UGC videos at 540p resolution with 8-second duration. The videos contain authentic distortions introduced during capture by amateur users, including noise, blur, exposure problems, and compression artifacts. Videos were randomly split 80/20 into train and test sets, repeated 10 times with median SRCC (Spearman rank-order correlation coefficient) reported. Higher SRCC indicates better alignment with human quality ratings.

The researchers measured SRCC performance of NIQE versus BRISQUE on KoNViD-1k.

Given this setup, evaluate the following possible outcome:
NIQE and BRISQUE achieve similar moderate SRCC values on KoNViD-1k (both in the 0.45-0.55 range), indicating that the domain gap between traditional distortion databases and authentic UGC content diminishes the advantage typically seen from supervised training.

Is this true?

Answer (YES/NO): NO